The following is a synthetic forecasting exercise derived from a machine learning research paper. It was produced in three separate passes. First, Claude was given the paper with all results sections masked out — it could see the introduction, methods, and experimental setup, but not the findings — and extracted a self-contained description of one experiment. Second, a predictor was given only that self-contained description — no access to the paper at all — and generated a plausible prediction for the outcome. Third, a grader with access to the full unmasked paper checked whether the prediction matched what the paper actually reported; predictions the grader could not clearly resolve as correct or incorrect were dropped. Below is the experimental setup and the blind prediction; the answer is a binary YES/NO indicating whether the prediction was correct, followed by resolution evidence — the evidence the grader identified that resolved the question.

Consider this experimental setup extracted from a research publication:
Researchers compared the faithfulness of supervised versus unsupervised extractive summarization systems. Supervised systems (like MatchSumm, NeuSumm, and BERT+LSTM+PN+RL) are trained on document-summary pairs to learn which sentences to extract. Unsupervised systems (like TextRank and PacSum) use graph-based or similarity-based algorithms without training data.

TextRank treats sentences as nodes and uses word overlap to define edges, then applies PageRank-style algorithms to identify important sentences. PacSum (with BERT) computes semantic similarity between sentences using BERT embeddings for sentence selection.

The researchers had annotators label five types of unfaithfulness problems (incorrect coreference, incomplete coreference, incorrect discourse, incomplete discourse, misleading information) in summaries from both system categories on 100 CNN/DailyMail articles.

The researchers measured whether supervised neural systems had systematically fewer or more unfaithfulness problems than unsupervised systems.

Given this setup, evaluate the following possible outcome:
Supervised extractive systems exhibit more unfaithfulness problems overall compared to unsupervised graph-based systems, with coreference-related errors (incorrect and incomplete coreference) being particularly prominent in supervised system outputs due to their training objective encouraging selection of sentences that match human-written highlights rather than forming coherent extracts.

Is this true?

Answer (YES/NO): NO